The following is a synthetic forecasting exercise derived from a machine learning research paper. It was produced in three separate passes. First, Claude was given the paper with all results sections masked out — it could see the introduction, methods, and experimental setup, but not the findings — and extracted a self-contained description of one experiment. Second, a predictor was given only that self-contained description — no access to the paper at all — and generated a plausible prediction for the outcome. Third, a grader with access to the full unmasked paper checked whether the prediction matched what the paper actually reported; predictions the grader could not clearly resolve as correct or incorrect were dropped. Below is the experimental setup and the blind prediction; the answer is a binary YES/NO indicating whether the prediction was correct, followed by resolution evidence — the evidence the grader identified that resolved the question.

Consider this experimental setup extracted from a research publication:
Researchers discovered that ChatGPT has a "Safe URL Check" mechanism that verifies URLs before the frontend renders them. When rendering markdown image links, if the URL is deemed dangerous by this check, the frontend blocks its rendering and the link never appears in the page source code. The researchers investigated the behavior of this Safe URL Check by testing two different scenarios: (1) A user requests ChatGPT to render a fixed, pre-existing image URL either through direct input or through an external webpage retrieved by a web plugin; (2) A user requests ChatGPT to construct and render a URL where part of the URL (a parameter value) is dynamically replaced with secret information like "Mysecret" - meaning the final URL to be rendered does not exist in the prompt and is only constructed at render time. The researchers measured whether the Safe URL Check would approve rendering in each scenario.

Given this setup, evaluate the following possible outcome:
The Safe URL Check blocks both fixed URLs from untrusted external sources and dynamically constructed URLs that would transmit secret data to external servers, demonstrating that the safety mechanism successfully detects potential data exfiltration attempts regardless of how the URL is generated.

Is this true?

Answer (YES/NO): NO